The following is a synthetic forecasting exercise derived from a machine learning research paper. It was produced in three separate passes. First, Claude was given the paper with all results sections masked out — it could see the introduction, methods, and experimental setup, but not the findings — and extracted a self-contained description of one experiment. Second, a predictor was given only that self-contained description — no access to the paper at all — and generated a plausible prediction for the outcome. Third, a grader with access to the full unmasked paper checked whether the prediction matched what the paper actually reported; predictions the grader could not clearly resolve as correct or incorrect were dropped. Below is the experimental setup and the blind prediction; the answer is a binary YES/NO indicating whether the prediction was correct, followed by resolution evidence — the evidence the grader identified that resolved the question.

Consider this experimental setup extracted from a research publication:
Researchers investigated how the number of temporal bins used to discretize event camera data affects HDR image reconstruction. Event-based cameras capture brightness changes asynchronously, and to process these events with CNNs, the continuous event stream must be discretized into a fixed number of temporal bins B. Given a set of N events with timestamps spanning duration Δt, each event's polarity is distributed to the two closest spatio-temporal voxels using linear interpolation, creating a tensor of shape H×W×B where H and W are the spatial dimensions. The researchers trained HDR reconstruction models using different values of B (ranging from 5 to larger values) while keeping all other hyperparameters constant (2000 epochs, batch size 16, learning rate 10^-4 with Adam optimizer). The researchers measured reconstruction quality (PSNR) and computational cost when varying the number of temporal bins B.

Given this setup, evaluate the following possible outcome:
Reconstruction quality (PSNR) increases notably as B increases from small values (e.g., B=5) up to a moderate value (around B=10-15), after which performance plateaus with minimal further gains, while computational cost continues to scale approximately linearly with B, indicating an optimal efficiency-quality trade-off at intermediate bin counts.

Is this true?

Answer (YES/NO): NO